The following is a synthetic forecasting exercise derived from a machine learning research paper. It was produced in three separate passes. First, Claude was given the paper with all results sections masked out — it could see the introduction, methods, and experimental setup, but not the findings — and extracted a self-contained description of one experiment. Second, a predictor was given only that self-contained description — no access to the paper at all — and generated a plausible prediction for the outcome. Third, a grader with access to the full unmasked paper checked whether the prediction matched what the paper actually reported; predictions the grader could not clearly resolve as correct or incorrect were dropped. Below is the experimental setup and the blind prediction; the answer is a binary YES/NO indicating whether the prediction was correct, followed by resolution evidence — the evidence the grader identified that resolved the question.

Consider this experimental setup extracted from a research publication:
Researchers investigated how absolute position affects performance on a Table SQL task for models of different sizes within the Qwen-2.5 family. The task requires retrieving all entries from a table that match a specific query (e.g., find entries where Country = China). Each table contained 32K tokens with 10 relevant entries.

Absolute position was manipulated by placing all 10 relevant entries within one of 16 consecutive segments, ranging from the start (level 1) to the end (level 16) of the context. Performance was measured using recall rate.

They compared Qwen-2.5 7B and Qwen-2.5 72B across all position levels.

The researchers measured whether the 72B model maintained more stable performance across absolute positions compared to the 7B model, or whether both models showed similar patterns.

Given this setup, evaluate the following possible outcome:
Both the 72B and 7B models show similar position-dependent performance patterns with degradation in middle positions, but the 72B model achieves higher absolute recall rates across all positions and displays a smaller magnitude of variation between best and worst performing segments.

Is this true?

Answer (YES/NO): NO